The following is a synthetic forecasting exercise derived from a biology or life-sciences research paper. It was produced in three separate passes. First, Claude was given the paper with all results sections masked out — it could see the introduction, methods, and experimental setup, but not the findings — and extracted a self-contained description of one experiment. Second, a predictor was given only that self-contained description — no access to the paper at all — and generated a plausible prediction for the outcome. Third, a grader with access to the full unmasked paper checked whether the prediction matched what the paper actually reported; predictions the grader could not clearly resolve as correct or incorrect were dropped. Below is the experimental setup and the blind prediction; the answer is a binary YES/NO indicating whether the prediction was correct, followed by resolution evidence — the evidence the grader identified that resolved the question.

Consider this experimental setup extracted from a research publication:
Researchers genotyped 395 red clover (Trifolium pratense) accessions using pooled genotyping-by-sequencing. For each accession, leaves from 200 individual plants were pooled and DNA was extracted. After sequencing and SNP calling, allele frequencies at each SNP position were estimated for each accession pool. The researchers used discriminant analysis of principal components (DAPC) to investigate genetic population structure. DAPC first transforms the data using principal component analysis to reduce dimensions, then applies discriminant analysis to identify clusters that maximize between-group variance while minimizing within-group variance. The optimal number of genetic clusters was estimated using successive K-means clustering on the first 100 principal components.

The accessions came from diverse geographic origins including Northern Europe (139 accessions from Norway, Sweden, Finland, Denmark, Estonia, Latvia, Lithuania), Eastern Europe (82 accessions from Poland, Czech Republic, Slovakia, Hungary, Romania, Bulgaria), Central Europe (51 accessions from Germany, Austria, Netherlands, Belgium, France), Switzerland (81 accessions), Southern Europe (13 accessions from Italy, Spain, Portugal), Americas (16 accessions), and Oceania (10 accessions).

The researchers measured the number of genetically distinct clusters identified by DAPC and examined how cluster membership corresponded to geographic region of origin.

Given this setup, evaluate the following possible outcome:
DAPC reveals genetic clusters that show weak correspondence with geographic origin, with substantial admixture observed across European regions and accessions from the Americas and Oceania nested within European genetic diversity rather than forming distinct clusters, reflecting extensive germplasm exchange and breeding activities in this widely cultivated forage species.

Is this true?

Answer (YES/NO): NO